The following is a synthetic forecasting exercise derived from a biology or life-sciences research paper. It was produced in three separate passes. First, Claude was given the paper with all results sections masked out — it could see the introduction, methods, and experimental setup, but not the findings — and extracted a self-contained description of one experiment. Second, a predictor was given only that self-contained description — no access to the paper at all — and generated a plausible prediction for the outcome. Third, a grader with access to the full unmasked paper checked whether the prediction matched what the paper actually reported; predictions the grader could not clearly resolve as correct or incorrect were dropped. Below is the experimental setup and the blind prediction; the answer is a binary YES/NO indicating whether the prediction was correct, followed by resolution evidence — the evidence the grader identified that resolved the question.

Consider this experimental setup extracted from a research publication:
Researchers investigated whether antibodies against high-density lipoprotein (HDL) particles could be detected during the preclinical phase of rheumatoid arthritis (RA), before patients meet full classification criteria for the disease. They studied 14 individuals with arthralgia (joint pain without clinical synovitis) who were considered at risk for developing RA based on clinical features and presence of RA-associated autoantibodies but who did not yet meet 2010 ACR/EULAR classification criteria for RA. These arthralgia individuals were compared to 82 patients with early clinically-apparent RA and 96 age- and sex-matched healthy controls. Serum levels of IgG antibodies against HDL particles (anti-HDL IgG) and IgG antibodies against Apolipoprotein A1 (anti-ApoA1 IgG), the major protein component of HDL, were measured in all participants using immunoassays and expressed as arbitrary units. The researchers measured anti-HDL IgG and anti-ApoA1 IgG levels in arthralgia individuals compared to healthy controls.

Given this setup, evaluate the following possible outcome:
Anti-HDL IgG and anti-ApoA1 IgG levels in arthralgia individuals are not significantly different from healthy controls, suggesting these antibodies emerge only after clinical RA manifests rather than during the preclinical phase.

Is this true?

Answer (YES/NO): NO